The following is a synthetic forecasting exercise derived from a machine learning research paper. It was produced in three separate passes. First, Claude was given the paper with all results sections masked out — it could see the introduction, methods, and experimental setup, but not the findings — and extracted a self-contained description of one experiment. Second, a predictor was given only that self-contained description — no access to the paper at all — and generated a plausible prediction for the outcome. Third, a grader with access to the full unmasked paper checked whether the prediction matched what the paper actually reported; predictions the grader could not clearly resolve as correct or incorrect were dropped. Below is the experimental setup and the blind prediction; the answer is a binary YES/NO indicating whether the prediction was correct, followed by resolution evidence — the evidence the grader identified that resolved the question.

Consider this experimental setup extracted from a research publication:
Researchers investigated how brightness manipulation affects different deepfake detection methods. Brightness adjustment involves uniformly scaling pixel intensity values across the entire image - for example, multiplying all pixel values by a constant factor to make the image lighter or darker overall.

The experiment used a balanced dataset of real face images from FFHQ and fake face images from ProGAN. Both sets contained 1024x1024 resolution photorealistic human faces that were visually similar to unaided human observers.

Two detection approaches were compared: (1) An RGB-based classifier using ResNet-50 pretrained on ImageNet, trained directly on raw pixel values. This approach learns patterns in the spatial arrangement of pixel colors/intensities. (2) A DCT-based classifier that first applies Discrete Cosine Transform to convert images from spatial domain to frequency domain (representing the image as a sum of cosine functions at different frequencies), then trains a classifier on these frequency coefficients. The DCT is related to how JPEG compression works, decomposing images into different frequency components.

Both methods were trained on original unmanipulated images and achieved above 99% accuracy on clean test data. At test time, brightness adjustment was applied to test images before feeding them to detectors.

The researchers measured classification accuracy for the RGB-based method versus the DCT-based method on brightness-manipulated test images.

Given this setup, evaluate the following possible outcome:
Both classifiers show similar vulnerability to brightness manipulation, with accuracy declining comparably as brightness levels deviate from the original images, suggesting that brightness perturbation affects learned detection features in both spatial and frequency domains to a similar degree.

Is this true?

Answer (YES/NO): NO